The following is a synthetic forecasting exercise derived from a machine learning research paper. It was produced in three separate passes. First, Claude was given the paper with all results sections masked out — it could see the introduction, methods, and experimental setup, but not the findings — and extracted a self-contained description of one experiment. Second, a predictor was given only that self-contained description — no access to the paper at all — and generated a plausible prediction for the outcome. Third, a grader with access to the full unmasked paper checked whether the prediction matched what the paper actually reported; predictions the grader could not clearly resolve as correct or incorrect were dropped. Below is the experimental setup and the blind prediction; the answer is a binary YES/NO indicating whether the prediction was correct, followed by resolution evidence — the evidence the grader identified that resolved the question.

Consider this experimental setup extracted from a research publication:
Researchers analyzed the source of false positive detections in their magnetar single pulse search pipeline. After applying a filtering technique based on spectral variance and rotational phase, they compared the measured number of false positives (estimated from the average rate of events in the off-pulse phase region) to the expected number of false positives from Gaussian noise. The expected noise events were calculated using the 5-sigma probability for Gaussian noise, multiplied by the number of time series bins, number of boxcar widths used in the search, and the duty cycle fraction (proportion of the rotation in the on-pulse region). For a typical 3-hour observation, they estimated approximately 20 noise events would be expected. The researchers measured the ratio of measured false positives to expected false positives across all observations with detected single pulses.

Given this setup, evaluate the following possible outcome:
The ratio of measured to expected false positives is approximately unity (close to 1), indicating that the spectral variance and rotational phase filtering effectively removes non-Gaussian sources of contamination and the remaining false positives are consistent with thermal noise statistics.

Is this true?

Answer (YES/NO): YES